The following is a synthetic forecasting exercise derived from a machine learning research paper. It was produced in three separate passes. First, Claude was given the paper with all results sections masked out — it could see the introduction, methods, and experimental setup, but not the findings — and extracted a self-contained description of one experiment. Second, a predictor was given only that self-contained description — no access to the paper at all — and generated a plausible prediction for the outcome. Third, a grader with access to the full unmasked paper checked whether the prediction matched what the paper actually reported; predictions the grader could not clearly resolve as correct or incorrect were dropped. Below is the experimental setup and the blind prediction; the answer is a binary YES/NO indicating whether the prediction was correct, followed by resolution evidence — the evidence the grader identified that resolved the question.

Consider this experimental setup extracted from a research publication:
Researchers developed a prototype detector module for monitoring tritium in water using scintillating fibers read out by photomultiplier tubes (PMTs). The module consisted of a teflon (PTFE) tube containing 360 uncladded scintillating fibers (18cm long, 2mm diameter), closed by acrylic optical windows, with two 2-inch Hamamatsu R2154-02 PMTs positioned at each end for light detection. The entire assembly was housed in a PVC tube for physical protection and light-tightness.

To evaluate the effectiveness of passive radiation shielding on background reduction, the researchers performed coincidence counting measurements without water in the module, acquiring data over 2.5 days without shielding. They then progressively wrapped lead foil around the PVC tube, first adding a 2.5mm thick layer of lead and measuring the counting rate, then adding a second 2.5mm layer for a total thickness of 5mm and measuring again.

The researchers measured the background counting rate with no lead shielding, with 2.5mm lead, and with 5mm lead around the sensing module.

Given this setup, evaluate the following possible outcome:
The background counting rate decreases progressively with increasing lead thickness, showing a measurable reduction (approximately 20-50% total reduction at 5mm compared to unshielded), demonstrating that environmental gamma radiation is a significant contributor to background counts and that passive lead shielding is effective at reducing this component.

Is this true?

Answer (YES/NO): NO